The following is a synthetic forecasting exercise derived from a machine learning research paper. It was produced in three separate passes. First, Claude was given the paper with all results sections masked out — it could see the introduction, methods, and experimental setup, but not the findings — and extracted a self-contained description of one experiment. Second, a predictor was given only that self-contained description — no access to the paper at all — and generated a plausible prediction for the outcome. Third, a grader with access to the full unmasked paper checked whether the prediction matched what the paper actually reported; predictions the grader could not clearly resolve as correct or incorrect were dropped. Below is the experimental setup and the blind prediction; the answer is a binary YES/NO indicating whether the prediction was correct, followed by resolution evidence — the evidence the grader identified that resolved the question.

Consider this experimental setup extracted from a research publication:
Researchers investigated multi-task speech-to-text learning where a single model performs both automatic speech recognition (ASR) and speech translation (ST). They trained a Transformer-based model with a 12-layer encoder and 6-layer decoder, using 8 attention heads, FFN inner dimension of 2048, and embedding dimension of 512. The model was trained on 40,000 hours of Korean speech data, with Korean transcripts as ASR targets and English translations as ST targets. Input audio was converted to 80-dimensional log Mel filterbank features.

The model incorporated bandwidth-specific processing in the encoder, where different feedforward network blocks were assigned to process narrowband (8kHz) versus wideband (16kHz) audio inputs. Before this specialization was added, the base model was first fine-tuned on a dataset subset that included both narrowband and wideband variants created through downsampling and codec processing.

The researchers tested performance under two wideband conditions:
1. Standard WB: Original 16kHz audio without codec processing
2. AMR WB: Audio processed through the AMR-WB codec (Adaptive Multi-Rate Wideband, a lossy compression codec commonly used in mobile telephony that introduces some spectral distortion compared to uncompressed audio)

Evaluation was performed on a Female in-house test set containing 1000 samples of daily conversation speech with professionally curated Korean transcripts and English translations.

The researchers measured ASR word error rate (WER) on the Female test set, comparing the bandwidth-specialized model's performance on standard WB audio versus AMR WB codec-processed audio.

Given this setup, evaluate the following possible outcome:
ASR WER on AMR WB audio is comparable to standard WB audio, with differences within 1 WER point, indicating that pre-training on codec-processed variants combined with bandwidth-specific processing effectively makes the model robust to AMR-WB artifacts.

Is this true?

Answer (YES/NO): NO